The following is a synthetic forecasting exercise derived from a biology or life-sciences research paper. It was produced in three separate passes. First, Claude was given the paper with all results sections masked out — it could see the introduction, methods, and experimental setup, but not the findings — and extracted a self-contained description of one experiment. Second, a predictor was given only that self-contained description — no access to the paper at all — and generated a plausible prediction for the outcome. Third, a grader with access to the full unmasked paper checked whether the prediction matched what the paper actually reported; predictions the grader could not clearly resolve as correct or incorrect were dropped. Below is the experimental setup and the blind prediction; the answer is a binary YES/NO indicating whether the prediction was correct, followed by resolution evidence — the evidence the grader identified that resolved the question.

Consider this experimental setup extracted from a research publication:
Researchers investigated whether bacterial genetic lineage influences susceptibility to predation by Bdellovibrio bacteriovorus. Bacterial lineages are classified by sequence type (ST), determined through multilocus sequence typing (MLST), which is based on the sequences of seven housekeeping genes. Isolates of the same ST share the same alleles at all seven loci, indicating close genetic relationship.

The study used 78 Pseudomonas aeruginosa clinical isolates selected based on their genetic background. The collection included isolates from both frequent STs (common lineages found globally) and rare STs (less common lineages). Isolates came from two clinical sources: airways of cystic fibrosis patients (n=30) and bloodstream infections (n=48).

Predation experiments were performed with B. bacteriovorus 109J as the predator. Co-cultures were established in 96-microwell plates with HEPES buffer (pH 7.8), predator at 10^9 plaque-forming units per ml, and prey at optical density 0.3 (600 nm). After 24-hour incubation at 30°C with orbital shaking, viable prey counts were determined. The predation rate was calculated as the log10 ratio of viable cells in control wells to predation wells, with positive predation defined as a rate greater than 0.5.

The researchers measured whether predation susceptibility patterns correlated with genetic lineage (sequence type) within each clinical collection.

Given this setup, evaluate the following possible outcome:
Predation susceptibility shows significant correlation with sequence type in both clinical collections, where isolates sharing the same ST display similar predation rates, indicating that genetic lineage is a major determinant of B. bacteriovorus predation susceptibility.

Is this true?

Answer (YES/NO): NO